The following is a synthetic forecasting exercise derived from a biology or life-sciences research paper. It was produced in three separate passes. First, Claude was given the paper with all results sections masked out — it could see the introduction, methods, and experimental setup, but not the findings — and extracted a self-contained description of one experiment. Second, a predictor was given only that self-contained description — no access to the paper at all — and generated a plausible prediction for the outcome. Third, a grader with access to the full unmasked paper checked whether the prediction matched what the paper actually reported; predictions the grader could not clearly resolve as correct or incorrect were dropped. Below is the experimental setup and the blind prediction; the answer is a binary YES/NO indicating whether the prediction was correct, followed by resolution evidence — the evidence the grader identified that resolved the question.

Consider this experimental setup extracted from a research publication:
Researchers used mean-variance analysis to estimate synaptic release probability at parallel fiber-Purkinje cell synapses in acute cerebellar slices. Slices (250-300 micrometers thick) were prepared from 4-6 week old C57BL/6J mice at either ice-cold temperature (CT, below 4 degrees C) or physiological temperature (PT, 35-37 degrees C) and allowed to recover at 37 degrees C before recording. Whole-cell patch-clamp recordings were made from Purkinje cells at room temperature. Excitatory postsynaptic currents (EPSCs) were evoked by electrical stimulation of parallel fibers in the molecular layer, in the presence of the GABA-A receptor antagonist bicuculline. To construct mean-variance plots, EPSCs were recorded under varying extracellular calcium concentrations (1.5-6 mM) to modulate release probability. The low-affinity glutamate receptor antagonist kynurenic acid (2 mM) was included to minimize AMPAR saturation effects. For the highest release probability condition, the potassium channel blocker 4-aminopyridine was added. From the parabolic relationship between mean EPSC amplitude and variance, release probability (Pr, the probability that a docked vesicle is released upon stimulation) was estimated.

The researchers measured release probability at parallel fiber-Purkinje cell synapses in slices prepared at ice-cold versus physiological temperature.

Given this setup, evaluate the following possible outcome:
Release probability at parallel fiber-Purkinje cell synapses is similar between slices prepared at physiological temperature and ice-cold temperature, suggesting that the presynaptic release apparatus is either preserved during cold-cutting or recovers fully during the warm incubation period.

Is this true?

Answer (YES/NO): NO